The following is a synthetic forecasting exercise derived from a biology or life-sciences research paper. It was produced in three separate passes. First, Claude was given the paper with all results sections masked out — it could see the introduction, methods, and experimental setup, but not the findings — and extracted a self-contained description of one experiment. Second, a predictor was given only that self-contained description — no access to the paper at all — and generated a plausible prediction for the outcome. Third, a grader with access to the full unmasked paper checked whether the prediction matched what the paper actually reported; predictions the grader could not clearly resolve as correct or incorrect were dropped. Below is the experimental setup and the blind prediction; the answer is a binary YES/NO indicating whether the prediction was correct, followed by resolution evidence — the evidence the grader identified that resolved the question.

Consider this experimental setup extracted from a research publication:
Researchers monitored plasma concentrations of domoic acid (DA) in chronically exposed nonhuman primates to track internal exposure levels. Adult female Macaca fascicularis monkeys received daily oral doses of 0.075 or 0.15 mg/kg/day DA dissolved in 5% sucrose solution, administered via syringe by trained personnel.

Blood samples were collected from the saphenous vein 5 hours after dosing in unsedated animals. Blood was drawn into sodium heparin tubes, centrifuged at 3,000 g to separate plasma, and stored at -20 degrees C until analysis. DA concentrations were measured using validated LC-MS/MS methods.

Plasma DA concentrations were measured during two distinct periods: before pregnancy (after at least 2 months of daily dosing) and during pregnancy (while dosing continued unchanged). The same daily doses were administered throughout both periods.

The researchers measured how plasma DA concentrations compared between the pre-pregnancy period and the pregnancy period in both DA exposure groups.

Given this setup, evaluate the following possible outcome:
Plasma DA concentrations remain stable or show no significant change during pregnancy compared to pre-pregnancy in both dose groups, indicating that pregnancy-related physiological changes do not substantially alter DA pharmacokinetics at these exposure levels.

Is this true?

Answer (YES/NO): NO